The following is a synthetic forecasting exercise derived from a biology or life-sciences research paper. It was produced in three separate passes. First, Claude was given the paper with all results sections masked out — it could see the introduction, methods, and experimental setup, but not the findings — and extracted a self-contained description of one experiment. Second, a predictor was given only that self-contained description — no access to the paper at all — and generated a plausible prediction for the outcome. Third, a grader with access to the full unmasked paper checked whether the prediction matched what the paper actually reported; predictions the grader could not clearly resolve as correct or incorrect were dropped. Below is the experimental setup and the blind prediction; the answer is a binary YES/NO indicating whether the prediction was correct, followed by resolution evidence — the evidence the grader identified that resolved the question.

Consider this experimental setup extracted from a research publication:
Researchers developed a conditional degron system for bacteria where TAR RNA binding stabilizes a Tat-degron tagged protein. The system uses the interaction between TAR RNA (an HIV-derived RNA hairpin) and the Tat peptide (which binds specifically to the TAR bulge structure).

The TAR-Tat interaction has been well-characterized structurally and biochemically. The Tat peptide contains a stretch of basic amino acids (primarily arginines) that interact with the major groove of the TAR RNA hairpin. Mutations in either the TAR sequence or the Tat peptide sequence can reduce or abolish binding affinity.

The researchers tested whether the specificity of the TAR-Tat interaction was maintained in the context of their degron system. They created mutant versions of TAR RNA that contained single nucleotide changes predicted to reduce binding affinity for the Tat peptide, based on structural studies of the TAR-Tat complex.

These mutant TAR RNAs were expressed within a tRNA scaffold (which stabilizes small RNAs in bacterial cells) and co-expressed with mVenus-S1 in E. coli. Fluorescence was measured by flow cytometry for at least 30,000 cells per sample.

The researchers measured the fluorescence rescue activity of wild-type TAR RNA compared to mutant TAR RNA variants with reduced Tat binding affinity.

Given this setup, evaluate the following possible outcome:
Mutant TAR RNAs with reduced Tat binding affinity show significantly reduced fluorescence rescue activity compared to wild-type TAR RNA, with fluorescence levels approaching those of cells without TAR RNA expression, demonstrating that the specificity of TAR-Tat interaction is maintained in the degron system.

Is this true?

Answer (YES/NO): YES